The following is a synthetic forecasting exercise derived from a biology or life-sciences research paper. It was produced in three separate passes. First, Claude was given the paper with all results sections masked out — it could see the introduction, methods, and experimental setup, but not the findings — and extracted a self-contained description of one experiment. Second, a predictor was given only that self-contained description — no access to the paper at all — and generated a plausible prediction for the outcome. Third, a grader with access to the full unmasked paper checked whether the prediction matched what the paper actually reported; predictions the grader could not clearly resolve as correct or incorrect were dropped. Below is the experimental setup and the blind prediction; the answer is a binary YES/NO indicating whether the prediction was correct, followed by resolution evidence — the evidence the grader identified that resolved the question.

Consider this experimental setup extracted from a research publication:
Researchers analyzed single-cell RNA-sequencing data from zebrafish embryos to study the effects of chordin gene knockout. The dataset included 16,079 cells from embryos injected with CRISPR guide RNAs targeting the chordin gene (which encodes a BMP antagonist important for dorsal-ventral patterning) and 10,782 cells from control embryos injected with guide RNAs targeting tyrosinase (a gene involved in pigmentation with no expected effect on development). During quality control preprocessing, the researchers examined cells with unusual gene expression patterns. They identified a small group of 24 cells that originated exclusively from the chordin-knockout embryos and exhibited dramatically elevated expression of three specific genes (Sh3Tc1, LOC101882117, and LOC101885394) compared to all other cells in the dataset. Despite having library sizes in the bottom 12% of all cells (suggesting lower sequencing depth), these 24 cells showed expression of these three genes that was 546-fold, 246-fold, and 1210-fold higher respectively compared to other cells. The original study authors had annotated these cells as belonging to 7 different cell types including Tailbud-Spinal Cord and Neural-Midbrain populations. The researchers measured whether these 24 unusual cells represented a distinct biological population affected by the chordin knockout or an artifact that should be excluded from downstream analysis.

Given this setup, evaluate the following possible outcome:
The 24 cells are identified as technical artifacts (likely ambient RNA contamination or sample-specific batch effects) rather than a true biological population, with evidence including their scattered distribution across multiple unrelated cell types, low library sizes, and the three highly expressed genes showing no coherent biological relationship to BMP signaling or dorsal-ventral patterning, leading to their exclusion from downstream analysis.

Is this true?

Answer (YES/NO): NO